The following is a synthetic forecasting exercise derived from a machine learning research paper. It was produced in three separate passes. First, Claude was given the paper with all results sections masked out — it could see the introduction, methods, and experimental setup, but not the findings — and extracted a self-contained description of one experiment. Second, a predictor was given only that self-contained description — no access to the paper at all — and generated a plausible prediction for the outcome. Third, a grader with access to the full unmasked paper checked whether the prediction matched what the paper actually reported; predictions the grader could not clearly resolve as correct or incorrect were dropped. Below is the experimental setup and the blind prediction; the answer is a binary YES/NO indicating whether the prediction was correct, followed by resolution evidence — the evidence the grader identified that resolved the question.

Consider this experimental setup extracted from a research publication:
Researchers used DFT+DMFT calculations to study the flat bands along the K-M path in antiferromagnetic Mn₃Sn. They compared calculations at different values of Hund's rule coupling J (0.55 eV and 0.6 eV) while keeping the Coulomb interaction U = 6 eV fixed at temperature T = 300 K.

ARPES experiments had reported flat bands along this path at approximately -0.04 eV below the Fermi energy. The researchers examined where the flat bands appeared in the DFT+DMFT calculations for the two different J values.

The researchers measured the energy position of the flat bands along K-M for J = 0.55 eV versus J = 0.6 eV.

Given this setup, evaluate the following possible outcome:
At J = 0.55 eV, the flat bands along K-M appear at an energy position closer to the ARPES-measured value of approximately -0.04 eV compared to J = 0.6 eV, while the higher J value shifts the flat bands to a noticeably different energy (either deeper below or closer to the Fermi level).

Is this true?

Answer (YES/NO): YES